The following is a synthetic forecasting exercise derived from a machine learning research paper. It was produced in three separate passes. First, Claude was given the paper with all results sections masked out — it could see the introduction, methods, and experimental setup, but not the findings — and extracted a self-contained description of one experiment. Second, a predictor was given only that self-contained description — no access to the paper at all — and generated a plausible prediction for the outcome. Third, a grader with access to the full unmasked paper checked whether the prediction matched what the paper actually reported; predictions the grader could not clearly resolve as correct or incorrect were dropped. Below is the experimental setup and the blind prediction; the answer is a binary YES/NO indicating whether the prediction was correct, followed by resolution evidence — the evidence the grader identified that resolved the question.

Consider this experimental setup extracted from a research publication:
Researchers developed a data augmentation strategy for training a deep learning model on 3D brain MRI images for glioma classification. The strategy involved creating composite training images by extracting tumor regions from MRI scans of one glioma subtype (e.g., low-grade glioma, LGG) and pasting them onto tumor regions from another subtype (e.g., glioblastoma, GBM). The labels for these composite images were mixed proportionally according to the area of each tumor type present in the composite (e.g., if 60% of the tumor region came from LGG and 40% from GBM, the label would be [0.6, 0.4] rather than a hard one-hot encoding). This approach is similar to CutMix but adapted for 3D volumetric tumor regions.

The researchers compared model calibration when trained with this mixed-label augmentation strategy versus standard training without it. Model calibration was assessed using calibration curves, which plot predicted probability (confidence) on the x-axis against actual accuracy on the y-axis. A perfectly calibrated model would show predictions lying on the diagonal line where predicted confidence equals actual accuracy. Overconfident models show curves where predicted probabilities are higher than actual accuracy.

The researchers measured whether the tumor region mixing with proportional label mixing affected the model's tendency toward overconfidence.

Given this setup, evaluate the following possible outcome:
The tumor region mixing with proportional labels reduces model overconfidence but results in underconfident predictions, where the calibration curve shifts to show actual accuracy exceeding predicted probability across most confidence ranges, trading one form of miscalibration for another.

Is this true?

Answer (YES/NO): NO